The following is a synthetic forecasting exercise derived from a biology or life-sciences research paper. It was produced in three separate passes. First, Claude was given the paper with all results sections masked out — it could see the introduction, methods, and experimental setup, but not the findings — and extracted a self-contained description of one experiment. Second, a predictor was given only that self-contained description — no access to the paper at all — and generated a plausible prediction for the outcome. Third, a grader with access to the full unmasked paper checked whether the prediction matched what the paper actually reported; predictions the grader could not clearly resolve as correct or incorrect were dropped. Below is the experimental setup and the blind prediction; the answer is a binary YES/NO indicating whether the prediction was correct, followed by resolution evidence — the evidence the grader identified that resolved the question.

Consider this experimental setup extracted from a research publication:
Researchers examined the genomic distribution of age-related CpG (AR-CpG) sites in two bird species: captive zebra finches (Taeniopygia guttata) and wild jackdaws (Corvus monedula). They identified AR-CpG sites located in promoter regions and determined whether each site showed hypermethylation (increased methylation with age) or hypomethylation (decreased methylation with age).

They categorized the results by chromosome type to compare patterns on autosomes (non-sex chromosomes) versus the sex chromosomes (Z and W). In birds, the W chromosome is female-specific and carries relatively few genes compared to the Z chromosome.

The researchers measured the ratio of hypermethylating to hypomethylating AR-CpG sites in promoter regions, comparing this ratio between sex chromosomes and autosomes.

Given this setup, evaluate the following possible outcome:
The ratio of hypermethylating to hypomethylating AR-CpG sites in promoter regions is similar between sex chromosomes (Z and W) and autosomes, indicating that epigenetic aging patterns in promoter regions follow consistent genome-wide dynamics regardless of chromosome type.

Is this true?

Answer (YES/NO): NO